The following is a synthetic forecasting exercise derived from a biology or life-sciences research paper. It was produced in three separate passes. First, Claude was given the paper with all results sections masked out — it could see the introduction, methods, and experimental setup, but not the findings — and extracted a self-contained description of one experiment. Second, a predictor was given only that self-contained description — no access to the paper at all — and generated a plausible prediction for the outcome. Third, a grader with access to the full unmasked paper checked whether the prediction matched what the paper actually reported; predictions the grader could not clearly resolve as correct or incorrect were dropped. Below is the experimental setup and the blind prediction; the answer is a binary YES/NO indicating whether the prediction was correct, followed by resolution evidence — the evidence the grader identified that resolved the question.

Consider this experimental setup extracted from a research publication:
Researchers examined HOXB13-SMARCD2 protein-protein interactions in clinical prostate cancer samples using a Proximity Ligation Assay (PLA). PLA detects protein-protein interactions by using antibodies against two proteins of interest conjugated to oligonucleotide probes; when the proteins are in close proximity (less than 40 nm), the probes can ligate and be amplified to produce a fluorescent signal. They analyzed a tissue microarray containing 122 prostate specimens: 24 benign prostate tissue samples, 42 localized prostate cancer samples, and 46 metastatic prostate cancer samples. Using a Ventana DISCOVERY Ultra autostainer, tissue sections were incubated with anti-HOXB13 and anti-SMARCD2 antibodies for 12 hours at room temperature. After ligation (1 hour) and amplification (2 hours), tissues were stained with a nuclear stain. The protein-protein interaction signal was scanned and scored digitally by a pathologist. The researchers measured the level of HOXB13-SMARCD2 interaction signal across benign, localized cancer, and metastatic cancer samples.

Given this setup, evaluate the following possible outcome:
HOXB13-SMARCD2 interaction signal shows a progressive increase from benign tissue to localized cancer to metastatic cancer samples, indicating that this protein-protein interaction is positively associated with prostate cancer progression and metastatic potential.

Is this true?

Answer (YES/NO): NO